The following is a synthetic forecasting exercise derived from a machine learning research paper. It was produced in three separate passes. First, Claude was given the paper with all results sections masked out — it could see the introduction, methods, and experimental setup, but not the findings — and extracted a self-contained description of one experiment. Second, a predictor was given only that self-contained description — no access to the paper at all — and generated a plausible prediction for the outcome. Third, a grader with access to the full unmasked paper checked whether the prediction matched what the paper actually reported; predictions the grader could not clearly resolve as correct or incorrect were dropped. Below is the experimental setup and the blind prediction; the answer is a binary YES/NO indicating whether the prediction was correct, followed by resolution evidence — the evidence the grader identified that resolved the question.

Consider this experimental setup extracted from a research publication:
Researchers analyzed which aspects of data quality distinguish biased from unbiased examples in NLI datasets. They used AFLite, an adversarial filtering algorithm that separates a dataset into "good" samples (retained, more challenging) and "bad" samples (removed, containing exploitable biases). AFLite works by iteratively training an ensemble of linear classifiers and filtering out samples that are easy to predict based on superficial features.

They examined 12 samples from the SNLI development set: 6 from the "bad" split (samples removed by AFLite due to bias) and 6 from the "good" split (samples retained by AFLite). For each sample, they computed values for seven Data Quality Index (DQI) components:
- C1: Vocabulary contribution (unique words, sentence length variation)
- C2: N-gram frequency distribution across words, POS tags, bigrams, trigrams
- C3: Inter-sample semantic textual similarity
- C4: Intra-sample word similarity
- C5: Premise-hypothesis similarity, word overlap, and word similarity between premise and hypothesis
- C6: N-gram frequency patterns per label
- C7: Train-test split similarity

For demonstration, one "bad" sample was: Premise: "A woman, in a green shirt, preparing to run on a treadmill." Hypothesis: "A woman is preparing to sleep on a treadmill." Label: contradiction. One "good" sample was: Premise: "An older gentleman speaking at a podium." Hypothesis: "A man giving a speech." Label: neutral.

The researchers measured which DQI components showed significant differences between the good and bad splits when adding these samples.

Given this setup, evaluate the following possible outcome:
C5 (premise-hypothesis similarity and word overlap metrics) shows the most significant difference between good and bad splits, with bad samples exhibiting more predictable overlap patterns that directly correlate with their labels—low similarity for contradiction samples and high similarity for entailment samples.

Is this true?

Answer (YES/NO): NO